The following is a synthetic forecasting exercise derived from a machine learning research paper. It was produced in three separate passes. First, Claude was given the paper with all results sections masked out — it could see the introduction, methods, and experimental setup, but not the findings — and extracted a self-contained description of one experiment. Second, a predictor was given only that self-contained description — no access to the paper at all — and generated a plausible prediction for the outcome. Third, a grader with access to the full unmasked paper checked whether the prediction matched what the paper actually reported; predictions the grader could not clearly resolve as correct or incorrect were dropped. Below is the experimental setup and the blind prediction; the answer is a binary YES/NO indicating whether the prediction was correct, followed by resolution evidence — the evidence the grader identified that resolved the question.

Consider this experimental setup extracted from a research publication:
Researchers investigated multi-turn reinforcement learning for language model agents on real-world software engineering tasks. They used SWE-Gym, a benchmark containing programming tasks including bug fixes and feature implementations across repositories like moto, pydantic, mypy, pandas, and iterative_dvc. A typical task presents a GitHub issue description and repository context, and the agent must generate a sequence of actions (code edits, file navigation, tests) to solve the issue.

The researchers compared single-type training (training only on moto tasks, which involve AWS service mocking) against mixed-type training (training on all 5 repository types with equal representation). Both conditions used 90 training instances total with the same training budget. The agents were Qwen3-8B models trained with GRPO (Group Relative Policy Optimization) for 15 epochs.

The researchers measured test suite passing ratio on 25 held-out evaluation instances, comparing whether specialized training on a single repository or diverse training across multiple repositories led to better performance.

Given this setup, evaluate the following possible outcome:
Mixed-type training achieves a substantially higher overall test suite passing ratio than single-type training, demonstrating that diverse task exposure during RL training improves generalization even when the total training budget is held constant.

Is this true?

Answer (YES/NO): YES